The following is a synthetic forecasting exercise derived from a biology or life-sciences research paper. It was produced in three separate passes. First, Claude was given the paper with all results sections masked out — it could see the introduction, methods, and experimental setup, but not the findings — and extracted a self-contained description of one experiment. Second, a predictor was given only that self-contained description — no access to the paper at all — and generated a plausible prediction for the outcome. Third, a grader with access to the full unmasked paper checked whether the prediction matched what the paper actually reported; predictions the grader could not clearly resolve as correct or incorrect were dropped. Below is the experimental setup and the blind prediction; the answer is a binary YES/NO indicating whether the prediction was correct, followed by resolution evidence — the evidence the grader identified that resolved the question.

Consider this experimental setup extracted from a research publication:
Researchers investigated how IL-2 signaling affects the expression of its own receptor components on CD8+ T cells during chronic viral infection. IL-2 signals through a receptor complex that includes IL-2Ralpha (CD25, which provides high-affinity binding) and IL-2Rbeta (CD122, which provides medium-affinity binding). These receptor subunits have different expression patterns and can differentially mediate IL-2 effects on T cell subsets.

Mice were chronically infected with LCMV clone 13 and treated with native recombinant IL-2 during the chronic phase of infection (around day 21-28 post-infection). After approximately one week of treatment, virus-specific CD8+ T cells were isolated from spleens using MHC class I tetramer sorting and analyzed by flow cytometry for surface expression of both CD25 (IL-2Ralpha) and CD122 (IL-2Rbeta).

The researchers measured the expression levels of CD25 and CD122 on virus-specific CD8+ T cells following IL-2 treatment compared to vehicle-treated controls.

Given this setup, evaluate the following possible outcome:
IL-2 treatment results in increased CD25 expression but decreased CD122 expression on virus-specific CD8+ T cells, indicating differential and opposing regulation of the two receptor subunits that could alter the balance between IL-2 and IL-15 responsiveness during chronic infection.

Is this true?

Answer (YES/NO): NO